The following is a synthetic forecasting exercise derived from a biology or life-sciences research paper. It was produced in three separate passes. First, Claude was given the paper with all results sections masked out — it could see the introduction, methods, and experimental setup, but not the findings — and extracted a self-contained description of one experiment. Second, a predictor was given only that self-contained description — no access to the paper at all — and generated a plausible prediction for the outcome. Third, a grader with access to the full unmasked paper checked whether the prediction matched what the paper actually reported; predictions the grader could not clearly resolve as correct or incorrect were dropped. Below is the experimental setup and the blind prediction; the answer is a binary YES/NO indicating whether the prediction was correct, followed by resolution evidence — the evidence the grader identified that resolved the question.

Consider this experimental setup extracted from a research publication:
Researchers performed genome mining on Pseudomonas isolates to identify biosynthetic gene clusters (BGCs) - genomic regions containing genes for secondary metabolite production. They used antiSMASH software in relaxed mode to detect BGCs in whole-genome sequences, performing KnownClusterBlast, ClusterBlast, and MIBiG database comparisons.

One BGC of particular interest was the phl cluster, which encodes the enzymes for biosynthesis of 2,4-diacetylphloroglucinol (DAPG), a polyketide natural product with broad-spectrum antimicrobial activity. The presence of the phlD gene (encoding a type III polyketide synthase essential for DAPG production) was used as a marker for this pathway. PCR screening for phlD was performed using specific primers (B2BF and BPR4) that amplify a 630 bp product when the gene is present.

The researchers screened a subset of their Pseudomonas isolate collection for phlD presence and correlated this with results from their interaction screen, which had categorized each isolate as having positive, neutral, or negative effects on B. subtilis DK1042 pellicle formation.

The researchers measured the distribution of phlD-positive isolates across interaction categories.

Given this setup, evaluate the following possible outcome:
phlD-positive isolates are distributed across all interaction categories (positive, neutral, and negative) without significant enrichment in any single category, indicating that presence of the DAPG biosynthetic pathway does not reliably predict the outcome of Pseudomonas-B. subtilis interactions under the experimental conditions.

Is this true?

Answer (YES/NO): NO